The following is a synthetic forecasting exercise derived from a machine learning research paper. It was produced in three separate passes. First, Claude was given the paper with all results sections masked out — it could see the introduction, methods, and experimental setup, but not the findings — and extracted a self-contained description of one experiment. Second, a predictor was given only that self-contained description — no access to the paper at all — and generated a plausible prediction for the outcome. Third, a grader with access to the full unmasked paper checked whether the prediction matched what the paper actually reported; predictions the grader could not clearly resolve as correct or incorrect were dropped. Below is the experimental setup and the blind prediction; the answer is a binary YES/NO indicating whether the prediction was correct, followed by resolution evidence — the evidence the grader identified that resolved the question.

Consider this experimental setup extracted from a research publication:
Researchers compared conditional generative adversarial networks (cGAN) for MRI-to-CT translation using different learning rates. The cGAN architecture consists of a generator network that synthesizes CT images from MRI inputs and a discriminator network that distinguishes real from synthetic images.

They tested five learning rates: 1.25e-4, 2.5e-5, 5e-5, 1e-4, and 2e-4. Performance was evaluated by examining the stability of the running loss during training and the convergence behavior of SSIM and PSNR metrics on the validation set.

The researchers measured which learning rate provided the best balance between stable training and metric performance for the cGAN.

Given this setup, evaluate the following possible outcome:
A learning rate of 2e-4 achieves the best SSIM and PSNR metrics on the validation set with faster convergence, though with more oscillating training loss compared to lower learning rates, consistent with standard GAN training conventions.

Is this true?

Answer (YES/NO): NO